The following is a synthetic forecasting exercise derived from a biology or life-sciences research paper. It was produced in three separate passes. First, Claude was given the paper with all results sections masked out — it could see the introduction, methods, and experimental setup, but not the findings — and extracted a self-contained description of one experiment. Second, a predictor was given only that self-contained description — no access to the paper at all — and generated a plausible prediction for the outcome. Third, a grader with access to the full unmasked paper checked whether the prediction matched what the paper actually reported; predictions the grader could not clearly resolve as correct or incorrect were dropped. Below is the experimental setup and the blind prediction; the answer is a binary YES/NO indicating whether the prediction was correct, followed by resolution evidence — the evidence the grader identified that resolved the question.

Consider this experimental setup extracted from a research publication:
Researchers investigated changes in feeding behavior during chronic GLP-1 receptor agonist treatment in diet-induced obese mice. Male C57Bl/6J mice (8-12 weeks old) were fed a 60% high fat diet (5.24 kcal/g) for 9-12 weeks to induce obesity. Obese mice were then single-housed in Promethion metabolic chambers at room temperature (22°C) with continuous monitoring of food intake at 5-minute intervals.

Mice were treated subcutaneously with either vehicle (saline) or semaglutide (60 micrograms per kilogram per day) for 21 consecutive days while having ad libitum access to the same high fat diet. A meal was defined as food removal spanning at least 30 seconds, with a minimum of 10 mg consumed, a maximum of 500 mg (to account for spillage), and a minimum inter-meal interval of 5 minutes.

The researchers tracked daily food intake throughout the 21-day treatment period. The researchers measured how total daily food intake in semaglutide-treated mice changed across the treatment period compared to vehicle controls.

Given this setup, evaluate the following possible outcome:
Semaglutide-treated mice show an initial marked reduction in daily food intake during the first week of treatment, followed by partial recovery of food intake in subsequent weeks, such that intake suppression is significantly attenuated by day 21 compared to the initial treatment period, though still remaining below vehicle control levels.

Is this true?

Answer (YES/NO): NO